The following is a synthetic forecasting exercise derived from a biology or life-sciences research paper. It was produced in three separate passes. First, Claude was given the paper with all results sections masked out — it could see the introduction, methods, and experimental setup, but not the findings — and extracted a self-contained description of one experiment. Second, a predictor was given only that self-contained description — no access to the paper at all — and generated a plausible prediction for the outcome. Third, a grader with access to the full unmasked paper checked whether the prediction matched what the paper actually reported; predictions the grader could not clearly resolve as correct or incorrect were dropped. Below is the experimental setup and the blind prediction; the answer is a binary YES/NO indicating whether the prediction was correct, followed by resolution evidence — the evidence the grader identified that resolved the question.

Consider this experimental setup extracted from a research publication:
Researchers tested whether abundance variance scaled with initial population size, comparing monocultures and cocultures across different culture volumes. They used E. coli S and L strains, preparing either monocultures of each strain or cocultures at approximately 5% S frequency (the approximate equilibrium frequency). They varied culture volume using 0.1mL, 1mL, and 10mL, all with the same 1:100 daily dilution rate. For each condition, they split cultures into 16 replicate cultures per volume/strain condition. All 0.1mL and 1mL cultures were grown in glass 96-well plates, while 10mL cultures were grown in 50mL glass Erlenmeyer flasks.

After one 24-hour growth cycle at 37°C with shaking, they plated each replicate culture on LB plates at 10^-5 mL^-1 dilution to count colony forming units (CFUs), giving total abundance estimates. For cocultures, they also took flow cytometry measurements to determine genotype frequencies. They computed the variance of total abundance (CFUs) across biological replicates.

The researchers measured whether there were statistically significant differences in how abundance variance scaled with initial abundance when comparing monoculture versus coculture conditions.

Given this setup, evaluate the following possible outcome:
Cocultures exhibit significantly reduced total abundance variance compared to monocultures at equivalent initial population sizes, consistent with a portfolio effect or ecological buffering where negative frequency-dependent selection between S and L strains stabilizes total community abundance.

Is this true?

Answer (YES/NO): NO